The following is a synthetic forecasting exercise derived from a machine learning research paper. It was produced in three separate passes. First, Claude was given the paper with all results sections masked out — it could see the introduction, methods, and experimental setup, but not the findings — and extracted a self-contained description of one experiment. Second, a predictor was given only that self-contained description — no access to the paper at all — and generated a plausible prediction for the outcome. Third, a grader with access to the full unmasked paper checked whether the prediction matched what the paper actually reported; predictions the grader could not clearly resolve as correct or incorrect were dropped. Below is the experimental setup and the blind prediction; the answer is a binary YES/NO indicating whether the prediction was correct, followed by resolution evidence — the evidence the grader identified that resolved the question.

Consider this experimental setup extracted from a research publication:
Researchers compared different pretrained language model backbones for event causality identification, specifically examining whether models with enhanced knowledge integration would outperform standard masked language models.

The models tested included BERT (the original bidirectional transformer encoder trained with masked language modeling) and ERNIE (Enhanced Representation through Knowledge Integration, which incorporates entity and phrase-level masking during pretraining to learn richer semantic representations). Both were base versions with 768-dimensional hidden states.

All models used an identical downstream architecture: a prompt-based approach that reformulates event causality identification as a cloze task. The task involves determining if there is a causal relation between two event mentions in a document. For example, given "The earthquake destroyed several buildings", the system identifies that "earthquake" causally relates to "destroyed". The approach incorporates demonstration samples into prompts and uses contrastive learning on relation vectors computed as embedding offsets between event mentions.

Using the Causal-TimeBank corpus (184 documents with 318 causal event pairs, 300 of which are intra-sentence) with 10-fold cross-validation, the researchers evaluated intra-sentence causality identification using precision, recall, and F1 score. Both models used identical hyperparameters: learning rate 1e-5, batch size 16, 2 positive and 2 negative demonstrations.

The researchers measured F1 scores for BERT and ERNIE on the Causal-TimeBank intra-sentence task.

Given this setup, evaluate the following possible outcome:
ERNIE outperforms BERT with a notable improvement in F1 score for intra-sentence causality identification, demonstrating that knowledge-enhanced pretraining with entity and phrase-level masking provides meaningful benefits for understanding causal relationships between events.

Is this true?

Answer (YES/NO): YES